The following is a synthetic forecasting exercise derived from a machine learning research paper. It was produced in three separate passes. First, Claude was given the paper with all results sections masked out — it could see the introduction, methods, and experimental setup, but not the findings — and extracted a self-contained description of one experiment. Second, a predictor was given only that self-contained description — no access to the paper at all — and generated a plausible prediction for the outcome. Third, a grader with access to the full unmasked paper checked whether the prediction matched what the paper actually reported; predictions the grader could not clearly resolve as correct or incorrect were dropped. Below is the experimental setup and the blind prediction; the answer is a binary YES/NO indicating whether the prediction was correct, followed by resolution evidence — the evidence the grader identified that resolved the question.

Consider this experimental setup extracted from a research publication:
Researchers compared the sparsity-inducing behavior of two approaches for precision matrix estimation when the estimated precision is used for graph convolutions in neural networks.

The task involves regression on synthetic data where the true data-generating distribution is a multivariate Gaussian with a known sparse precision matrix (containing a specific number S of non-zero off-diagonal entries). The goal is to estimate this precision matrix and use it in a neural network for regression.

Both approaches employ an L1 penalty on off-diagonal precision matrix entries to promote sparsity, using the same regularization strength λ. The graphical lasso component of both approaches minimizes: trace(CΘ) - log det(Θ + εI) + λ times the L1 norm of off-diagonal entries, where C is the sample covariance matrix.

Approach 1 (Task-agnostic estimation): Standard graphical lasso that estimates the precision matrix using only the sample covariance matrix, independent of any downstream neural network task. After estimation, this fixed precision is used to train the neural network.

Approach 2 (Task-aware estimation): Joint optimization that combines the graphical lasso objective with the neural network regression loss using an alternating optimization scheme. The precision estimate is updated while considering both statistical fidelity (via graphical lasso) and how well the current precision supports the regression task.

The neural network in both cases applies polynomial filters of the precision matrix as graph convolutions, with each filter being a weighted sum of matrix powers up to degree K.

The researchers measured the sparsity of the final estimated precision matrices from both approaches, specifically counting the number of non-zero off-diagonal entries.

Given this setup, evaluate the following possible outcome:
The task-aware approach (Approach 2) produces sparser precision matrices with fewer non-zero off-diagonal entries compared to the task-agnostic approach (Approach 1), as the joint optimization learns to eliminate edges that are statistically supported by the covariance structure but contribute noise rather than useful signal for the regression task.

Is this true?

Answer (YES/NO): NO